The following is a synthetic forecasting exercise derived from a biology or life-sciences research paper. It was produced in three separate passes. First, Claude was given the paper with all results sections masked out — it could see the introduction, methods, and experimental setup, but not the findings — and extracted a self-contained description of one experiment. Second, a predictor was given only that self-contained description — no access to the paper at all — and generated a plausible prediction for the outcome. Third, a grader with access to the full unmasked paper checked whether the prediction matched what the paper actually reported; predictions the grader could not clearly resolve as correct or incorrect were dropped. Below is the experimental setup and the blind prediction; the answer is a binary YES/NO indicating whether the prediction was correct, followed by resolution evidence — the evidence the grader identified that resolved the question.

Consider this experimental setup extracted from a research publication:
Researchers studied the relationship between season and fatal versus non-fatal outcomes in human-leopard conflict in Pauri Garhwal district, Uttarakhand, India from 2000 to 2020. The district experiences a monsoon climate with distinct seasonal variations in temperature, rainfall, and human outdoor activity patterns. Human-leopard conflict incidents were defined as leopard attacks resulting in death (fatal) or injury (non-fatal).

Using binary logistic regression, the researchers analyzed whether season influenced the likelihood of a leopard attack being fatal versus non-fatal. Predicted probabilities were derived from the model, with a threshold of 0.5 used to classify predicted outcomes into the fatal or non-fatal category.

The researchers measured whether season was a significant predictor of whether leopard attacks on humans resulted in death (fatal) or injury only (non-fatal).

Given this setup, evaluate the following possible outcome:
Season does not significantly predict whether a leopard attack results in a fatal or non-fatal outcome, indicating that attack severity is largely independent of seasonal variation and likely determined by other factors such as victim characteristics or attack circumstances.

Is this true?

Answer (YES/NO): NO